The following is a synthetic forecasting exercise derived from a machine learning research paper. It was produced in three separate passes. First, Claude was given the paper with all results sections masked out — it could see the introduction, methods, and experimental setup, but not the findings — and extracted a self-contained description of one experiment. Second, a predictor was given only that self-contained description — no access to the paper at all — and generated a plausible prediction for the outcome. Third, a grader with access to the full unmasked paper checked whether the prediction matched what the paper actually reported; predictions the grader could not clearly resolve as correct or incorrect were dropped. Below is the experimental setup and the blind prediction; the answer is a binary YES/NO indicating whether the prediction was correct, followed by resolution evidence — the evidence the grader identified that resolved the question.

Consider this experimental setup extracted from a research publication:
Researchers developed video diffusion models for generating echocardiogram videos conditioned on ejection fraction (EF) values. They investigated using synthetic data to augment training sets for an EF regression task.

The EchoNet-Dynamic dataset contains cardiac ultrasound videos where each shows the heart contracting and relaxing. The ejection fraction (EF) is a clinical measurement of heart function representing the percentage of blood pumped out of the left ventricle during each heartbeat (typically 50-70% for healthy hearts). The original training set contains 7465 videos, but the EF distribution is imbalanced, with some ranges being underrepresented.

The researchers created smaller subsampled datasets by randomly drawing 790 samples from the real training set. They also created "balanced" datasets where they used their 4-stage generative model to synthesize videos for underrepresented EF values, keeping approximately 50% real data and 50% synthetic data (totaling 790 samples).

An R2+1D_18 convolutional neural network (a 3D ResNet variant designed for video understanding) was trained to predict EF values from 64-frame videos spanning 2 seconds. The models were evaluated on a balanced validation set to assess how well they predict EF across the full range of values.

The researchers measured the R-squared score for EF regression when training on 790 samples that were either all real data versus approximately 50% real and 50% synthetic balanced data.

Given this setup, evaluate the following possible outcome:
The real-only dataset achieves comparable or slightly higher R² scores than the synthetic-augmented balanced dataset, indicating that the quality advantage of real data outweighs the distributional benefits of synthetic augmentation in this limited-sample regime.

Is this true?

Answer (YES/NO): NO